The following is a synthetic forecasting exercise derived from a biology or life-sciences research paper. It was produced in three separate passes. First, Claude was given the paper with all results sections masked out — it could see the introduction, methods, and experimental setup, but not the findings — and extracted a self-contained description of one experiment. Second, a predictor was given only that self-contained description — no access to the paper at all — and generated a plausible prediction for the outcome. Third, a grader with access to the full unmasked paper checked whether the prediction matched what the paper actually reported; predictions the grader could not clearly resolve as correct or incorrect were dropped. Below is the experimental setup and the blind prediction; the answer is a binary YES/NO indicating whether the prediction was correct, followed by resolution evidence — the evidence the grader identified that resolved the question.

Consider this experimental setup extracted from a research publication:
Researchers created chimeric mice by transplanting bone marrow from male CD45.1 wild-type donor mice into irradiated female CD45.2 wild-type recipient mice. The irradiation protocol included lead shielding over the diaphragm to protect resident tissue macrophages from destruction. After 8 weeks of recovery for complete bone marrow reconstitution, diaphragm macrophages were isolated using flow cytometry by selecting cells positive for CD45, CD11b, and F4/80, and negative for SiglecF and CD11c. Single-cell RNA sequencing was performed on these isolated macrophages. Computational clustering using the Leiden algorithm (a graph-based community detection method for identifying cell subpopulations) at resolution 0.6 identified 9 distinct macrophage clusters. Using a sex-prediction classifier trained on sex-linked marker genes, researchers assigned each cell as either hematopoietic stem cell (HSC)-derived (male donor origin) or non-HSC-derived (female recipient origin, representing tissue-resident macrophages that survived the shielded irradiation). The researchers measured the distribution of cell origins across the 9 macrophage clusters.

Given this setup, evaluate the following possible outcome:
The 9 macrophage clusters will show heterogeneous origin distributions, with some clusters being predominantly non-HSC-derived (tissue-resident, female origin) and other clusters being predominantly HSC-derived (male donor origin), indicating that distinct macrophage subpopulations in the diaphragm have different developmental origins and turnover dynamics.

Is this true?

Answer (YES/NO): YES